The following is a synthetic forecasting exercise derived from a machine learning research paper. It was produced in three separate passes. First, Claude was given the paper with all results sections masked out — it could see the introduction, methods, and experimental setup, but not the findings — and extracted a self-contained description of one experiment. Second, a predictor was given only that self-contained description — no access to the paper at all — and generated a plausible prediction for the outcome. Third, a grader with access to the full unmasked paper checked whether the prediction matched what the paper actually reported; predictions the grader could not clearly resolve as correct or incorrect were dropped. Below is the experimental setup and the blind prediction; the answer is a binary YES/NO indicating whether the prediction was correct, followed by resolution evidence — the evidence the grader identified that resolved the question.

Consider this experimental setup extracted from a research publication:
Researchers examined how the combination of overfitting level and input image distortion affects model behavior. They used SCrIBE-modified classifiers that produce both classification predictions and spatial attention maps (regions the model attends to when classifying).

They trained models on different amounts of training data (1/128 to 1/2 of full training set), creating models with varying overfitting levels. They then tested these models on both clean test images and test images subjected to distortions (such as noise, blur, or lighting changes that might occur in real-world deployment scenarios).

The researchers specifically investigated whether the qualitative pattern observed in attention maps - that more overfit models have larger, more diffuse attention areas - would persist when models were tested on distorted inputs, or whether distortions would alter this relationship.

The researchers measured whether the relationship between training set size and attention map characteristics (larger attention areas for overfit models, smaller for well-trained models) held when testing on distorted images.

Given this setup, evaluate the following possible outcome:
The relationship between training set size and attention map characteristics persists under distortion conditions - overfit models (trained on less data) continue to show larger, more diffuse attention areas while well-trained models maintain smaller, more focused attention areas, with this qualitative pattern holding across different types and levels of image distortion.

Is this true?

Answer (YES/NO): YES